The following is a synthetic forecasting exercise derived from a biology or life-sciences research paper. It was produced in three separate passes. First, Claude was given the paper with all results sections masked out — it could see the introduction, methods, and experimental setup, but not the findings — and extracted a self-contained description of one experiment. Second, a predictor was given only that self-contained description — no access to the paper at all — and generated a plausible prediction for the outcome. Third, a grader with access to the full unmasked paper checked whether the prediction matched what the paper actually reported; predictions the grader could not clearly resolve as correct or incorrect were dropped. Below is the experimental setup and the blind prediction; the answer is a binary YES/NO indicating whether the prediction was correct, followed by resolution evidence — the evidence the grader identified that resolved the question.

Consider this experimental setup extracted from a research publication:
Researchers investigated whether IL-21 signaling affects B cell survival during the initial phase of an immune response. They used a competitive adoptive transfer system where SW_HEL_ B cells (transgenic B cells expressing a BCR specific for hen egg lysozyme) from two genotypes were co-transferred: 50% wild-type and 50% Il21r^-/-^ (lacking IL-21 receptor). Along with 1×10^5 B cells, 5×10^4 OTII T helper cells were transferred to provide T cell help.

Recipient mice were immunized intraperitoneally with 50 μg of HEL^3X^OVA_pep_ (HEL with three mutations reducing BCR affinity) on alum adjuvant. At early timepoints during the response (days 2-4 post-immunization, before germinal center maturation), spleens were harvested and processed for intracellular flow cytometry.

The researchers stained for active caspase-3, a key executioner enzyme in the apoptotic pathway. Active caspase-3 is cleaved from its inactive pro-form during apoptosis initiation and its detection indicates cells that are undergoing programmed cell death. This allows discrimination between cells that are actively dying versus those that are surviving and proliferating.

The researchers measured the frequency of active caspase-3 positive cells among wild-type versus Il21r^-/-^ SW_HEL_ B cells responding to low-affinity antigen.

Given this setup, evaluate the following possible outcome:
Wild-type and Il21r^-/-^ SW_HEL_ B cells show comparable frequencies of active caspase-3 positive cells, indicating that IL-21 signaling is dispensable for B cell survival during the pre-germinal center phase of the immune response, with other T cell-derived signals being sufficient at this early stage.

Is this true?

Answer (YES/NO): YES